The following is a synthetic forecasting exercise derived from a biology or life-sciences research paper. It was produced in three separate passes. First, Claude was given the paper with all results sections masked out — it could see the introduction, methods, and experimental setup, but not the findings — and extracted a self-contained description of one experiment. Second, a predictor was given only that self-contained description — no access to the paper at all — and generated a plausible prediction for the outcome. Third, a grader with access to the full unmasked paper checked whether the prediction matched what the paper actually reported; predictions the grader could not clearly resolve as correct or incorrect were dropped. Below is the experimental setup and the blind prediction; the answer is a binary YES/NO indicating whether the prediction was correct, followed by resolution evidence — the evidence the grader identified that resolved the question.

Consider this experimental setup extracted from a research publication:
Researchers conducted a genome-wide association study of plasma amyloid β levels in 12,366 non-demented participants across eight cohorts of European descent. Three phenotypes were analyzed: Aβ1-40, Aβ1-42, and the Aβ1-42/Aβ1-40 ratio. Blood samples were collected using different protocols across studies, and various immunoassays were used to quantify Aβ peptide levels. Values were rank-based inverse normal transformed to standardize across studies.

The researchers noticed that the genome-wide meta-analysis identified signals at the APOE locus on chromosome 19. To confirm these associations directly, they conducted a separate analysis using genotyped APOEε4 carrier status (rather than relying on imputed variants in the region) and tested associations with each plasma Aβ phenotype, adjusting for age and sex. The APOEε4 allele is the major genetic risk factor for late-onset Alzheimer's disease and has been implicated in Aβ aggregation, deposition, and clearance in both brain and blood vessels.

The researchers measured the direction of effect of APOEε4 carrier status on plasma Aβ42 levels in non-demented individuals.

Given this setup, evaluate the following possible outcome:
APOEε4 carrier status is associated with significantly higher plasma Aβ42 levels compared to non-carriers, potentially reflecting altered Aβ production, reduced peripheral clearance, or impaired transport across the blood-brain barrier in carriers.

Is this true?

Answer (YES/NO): NO